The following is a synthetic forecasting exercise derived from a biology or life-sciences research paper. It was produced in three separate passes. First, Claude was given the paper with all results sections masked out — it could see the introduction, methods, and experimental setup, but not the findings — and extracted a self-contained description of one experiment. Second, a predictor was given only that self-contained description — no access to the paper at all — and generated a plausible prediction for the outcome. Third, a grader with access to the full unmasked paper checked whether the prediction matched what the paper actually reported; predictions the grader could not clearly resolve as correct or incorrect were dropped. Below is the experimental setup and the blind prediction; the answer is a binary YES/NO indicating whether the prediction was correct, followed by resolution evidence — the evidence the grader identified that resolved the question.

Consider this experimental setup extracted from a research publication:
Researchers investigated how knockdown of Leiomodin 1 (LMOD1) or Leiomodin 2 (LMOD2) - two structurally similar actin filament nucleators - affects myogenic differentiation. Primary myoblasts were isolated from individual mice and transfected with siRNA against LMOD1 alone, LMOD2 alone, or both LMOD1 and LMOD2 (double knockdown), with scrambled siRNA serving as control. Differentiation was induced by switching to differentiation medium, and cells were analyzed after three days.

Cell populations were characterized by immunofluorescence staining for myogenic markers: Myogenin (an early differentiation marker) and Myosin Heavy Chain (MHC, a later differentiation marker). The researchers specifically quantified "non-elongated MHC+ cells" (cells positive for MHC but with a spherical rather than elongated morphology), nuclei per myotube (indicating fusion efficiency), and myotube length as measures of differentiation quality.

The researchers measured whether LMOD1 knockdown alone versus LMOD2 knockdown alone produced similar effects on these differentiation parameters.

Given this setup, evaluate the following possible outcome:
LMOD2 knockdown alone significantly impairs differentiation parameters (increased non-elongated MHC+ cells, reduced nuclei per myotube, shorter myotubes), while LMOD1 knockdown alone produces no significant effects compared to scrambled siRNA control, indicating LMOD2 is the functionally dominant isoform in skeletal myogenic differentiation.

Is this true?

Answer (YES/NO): NO